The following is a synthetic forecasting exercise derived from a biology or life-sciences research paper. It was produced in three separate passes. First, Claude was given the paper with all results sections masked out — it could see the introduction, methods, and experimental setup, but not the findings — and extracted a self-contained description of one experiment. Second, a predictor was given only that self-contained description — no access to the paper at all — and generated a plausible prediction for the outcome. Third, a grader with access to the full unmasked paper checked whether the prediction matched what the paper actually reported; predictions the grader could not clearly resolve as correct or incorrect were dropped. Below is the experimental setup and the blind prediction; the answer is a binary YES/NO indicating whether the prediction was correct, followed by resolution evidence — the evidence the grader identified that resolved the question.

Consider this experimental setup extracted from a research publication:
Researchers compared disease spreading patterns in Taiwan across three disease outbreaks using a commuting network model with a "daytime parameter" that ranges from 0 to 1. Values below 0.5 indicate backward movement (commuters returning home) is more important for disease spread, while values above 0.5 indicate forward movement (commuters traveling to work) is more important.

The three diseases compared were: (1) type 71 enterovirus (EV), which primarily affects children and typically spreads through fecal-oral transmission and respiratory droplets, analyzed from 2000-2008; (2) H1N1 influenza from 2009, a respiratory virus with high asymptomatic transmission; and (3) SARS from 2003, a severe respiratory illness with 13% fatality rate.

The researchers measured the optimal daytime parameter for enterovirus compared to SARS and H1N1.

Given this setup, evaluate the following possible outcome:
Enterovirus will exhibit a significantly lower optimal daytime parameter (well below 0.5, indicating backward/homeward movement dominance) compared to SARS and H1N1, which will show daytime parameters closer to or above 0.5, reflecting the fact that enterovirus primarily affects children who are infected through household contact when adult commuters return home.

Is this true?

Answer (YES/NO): NO